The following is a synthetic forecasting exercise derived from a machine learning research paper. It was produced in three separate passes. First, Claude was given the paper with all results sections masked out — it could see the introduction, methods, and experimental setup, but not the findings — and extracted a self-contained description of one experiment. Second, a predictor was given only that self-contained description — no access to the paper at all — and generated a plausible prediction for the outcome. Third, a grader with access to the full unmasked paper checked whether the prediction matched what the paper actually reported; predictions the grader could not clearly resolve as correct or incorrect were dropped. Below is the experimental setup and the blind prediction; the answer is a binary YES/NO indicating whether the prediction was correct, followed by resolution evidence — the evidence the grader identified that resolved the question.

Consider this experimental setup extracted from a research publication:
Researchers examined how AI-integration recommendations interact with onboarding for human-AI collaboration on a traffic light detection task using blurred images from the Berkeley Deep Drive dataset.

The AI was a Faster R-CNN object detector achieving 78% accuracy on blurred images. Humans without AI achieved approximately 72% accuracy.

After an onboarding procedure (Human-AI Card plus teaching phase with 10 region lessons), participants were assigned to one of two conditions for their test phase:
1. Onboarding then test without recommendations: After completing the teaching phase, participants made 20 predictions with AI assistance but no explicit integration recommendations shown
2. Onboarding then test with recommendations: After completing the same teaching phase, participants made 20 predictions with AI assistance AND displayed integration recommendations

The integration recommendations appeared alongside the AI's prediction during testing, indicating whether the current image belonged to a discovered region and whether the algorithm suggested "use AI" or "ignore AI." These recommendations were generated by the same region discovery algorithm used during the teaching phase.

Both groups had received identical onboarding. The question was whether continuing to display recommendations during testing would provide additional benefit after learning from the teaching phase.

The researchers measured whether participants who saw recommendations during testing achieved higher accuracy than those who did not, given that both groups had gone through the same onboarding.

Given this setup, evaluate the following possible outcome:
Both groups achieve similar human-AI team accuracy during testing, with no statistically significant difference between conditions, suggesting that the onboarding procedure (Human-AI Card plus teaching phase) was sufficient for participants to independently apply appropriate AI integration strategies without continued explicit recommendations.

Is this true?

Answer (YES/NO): YES